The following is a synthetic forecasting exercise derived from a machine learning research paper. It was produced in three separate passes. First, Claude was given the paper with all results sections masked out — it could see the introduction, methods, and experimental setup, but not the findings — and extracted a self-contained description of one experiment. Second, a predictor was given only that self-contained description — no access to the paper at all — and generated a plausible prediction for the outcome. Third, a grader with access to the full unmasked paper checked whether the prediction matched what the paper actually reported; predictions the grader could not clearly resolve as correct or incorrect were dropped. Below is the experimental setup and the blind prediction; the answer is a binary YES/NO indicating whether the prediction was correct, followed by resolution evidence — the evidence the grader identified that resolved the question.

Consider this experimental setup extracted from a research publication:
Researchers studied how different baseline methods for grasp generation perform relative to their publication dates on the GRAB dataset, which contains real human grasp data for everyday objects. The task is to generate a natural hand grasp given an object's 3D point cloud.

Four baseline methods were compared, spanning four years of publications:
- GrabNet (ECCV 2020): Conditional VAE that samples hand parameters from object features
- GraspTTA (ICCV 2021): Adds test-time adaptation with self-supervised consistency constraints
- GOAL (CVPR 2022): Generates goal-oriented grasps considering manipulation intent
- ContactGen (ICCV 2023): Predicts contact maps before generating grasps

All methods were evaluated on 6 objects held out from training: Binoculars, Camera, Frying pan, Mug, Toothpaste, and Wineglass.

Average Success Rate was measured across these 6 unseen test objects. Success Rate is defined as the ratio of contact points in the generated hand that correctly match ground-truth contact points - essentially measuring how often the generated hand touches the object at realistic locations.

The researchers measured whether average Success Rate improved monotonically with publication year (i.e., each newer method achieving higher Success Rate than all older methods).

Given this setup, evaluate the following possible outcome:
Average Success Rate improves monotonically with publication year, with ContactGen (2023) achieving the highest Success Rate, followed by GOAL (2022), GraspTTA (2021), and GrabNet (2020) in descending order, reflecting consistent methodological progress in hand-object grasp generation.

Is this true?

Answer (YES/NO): NO